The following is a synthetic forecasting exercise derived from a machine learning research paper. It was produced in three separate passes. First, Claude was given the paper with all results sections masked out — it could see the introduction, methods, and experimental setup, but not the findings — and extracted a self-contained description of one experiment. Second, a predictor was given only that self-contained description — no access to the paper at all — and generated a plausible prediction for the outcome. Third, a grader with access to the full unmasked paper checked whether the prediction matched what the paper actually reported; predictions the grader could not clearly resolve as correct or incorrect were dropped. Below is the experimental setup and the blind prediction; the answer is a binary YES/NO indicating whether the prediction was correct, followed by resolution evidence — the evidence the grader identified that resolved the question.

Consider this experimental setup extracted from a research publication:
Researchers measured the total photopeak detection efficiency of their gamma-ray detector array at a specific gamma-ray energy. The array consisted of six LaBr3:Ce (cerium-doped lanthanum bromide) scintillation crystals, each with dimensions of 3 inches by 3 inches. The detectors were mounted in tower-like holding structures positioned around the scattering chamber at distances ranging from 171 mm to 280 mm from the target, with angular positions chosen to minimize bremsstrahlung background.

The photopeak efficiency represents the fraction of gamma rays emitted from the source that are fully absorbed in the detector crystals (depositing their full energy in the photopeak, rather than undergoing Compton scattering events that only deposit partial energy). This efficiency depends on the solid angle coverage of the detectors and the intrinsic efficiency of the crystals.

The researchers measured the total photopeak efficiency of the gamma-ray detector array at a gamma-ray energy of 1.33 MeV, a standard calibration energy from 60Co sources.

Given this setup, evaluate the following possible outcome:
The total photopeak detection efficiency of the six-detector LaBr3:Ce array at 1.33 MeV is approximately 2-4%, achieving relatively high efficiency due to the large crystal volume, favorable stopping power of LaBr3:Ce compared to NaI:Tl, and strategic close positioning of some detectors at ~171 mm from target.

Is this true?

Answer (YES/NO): NO